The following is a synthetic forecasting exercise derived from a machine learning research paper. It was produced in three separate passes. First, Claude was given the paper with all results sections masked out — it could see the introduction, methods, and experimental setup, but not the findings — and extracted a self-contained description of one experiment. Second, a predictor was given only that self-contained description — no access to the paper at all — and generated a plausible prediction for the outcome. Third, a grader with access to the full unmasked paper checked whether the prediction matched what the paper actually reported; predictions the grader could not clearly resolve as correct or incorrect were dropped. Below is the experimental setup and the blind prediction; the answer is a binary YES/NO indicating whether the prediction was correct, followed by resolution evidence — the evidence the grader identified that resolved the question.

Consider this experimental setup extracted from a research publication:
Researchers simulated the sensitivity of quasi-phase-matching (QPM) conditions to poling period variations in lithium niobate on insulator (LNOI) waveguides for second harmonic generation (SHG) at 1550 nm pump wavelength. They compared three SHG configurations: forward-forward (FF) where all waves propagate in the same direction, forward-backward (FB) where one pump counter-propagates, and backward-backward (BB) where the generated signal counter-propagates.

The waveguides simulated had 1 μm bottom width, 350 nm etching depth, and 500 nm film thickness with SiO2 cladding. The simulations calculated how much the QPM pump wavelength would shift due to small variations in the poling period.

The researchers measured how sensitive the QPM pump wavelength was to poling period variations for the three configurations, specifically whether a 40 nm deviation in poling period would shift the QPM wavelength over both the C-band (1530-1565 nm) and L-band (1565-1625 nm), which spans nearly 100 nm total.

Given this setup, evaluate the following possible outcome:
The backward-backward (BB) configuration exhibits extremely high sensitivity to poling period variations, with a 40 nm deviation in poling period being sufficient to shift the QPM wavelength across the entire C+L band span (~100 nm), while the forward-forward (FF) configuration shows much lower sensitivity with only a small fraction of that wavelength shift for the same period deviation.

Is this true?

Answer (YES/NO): NO